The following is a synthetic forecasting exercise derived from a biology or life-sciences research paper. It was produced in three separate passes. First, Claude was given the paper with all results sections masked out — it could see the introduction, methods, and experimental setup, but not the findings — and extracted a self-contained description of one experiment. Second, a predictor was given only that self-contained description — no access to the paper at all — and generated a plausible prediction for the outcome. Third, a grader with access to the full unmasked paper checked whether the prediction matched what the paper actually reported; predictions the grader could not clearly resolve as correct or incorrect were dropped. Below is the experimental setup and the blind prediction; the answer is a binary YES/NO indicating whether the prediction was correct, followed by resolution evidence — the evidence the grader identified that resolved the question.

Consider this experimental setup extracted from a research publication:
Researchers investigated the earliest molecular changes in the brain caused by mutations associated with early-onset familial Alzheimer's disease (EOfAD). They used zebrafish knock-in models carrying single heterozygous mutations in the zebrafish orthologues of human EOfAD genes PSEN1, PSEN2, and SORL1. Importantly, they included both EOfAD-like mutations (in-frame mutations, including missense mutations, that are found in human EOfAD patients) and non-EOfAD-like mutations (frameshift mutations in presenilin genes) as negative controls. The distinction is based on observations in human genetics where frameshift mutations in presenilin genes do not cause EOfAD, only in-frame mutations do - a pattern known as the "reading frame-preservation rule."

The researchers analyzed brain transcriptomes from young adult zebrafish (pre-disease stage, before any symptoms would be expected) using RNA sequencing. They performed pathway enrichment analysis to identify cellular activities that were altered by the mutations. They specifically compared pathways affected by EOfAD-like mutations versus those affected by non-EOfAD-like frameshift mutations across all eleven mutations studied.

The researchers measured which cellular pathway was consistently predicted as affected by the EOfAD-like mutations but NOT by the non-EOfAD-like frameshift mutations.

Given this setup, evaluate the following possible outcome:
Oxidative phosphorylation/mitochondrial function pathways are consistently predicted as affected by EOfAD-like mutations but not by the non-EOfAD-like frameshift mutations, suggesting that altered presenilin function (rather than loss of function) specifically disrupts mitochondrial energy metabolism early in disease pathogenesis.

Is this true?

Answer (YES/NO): YES